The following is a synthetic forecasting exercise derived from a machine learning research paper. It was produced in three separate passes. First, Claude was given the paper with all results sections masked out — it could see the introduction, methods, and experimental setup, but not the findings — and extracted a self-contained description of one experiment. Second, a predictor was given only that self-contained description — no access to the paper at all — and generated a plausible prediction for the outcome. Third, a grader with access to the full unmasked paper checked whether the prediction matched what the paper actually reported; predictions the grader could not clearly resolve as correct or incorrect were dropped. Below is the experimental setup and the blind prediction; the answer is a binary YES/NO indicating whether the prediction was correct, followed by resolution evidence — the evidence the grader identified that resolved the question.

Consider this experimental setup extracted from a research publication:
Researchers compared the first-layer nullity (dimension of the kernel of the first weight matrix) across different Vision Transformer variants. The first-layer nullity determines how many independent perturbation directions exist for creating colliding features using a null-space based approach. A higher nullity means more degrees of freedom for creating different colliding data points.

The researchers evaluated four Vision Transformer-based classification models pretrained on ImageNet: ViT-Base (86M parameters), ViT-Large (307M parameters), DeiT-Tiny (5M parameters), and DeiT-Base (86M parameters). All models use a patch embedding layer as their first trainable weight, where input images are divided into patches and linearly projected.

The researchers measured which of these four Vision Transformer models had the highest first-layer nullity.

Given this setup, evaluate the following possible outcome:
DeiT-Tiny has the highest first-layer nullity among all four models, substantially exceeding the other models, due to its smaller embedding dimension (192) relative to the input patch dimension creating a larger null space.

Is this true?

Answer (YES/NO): YES